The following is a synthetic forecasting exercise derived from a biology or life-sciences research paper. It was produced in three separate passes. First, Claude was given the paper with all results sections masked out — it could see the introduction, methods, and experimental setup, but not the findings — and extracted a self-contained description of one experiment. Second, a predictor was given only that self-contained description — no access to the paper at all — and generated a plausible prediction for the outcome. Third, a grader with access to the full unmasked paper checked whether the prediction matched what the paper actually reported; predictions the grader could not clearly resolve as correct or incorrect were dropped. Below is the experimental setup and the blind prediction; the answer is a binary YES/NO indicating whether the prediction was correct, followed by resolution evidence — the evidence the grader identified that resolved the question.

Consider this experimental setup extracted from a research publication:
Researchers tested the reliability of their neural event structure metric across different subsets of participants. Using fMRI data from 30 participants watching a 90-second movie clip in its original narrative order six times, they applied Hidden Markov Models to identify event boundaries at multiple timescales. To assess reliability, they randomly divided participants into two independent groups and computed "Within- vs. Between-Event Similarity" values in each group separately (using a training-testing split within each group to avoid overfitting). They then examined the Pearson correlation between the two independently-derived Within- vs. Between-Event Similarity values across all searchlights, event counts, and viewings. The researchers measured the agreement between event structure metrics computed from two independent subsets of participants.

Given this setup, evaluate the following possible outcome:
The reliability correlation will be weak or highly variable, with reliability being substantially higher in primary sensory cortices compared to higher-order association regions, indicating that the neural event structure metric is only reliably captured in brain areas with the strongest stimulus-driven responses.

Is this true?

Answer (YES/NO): NO